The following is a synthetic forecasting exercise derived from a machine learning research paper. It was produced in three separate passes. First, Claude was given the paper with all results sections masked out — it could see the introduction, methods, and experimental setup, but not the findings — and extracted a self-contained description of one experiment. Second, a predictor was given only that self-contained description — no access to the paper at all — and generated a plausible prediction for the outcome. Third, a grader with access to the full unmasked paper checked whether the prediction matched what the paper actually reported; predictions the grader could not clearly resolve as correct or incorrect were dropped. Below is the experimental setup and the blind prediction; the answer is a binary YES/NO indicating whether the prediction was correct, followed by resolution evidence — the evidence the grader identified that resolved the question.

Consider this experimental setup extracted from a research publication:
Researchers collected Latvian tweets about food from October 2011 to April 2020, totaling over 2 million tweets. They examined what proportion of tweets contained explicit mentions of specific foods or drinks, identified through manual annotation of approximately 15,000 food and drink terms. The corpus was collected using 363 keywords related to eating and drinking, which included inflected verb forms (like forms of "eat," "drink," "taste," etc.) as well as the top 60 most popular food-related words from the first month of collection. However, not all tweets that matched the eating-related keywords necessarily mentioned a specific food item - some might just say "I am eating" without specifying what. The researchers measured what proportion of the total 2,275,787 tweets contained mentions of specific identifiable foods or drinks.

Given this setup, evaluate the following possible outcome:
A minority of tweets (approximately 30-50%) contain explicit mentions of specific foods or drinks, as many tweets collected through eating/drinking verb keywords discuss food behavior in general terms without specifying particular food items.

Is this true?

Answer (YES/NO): NO